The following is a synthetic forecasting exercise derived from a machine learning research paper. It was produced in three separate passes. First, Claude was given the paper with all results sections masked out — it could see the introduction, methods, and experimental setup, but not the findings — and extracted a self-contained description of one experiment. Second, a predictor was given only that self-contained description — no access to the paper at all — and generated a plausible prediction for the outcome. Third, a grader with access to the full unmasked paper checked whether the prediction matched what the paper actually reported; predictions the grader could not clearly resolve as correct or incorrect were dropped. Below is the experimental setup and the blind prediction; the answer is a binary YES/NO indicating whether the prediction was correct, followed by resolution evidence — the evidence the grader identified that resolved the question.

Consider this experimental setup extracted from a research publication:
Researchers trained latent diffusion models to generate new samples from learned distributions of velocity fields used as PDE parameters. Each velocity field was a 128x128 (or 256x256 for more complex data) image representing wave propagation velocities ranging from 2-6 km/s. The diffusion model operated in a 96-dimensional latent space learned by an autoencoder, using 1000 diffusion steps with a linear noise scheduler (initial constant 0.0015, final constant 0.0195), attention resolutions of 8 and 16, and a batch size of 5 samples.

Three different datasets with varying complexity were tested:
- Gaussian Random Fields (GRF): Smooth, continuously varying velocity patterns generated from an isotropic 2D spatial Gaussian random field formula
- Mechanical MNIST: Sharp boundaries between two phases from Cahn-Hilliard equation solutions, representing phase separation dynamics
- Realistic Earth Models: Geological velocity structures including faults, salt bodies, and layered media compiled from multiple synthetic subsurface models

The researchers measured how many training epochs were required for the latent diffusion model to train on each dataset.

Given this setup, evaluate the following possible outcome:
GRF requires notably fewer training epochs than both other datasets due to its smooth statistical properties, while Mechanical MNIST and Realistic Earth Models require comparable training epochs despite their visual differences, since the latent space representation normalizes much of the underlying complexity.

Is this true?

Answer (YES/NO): NO